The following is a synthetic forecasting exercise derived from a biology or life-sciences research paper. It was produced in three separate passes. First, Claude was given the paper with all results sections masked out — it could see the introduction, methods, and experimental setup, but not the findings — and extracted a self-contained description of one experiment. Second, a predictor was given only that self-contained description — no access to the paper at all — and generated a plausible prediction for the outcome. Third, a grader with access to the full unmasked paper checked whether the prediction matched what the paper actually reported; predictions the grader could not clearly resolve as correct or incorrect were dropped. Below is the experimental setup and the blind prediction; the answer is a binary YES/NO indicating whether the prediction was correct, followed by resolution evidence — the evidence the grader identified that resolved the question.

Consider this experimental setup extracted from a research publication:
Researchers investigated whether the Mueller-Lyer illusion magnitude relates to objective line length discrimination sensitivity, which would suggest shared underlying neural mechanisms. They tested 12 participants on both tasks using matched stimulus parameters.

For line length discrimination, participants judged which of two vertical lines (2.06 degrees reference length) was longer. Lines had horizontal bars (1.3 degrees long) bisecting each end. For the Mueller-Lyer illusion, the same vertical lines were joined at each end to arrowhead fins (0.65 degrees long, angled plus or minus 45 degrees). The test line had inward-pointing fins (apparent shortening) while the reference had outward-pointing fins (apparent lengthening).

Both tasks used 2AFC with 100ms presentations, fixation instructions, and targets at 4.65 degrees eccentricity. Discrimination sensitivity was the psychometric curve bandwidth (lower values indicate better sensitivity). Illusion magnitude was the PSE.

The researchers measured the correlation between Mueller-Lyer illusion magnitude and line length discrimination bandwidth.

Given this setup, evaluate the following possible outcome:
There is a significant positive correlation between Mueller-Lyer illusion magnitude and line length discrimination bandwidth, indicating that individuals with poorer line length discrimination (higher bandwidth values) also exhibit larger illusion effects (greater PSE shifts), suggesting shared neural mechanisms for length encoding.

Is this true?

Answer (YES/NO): NO